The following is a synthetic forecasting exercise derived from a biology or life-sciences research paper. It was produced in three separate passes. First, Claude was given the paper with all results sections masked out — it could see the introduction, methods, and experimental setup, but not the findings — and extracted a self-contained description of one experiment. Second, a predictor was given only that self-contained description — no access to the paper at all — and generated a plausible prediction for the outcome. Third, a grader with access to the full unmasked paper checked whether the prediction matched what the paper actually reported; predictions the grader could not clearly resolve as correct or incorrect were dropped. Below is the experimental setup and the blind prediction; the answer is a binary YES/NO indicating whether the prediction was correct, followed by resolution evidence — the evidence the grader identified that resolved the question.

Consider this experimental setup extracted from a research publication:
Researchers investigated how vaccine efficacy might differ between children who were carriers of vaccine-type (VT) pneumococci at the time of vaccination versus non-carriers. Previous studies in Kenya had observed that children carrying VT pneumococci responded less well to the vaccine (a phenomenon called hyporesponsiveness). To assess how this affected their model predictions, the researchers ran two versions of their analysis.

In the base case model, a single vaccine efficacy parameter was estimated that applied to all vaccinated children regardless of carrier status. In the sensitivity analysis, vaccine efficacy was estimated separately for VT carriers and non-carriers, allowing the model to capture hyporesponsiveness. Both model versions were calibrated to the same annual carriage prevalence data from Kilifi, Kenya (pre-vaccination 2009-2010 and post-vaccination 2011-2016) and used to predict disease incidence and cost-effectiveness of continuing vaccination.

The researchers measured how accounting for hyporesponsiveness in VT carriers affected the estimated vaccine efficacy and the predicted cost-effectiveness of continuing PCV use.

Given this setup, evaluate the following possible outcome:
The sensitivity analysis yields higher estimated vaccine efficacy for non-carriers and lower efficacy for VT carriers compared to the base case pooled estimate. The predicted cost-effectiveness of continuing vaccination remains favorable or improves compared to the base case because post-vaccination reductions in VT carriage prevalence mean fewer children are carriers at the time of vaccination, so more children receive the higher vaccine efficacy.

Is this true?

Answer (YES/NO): NO